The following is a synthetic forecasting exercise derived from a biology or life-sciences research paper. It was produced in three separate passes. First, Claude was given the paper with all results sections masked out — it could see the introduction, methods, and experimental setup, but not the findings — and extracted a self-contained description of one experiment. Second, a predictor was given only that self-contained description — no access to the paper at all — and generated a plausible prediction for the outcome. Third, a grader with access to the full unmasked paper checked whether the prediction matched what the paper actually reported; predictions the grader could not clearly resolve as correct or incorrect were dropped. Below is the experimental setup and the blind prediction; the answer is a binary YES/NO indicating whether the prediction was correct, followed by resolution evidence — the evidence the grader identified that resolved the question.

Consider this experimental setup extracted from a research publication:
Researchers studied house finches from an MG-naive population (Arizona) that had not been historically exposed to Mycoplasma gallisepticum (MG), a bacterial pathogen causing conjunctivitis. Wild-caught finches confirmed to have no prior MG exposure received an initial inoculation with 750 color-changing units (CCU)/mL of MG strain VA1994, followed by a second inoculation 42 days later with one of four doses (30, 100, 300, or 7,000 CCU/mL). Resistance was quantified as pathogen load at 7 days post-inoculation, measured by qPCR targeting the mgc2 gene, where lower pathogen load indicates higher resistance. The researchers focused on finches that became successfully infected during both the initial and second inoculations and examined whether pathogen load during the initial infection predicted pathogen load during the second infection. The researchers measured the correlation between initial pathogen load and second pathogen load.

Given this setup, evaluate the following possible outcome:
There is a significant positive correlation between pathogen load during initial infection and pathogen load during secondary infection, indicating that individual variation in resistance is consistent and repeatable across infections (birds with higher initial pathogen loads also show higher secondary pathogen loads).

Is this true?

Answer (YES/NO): NO